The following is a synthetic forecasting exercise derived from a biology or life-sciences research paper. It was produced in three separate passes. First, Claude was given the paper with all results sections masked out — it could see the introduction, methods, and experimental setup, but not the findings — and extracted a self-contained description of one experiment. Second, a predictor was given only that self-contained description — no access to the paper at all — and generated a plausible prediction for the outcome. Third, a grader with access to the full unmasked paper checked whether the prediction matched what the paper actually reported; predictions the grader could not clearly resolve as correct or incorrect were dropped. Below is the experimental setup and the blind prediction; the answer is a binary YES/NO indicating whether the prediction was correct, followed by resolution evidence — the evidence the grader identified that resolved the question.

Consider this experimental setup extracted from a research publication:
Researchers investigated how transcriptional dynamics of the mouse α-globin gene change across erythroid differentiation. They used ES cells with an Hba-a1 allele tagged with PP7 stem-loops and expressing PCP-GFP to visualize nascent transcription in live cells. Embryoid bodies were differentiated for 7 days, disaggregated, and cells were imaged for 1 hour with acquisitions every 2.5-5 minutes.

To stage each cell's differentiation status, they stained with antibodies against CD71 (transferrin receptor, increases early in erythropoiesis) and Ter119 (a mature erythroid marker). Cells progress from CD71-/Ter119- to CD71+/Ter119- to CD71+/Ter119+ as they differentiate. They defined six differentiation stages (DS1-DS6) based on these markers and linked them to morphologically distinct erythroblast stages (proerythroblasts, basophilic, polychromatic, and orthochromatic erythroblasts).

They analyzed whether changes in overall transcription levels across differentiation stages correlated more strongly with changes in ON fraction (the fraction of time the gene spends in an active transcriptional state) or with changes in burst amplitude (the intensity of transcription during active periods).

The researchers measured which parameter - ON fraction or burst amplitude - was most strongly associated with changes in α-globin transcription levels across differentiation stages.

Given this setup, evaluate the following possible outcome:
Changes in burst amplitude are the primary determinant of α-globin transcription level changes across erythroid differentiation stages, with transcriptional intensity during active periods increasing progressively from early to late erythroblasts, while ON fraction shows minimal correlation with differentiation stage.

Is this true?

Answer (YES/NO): NO